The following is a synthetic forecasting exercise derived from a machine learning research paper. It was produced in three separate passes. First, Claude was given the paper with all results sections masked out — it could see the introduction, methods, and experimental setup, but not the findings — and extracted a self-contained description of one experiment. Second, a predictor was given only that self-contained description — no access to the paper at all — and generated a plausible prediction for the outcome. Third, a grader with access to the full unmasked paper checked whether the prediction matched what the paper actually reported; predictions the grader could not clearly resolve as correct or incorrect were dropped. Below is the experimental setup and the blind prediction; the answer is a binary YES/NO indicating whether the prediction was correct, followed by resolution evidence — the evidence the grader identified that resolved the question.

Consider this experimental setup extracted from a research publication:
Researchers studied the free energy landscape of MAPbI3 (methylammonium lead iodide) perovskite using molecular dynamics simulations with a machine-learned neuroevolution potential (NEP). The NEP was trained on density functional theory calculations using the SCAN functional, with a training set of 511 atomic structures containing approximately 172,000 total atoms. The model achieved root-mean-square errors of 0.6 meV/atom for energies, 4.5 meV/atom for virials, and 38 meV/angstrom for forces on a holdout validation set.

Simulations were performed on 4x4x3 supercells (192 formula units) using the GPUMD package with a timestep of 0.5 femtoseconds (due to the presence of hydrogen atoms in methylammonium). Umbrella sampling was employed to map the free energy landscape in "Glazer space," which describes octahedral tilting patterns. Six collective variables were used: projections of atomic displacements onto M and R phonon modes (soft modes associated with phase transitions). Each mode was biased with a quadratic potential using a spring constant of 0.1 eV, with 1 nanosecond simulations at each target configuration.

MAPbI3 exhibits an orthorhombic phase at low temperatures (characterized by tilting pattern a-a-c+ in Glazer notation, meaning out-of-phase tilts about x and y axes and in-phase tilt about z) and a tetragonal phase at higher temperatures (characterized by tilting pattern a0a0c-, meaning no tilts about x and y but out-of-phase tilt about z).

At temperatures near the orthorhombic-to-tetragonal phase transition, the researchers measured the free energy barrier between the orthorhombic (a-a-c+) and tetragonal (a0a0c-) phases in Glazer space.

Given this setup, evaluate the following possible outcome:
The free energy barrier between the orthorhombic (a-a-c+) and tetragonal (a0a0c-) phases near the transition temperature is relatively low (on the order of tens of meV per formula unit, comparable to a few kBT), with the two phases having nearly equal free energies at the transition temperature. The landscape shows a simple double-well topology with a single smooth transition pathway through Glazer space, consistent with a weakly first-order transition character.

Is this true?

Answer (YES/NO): NO